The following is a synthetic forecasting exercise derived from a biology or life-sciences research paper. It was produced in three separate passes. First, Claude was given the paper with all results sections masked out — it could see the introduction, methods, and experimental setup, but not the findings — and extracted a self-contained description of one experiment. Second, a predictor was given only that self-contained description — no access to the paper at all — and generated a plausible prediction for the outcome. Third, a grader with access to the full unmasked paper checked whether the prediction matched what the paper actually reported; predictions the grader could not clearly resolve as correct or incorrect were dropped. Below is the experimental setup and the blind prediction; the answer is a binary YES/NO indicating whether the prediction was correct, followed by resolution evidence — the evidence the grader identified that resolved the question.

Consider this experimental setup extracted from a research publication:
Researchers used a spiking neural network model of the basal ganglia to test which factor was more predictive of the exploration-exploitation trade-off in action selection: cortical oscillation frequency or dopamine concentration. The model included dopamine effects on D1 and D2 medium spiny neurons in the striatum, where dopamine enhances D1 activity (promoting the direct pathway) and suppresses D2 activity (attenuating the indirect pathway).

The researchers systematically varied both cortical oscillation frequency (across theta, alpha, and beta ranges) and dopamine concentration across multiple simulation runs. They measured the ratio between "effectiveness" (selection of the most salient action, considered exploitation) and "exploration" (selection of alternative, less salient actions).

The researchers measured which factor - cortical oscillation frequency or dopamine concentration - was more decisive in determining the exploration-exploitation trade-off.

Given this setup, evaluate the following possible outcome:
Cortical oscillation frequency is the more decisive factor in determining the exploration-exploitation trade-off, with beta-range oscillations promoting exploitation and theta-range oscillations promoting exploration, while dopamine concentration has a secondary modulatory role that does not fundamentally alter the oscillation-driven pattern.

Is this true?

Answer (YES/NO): NO